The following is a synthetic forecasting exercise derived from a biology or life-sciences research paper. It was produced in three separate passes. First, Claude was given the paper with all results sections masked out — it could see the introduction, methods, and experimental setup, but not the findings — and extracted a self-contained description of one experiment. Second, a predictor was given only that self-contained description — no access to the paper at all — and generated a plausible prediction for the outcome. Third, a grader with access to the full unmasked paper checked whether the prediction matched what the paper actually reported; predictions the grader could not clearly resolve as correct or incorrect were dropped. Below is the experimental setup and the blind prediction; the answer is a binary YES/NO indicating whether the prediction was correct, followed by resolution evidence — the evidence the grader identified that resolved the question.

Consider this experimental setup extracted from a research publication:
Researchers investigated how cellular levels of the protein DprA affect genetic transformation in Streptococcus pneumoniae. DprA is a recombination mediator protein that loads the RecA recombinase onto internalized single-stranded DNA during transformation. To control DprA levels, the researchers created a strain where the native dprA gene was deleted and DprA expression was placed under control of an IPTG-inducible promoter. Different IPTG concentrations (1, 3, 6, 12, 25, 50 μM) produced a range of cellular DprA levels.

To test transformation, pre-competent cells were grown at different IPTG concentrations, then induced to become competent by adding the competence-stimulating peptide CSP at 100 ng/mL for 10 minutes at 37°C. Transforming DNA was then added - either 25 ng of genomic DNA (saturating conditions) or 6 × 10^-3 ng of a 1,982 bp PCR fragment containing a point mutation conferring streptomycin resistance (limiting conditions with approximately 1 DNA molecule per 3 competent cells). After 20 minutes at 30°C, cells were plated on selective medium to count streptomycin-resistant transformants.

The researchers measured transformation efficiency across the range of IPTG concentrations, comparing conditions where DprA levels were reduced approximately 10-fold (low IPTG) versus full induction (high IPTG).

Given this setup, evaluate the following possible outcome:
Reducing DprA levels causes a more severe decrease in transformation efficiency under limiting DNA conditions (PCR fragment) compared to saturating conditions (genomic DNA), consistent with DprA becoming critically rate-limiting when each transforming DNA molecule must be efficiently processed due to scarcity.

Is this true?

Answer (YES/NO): NO